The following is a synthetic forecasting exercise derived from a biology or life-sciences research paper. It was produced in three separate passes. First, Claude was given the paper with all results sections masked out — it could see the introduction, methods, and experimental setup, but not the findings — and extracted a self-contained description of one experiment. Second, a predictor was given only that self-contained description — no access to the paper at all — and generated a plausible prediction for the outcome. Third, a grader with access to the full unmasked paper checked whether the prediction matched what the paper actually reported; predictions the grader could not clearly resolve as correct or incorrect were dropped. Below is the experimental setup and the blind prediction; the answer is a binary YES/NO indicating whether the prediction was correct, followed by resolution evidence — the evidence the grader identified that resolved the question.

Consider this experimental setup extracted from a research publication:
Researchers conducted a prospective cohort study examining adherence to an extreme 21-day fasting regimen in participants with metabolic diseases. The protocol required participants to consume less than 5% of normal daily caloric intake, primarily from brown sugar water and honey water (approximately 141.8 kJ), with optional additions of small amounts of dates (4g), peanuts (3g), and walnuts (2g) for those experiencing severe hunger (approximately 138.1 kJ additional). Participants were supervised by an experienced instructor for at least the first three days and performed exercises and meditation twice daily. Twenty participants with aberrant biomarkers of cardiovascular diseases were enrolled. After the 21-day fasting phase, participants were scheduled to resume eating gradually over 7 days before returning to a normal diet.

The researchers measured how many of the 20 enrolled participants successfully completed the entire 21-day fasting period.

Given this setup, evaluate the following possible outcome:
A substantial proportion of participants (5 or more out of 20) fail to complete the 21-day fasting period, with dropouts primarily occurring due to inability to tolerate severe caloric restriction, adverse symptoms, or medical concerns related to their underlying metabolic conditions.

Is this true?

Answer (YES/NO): NO